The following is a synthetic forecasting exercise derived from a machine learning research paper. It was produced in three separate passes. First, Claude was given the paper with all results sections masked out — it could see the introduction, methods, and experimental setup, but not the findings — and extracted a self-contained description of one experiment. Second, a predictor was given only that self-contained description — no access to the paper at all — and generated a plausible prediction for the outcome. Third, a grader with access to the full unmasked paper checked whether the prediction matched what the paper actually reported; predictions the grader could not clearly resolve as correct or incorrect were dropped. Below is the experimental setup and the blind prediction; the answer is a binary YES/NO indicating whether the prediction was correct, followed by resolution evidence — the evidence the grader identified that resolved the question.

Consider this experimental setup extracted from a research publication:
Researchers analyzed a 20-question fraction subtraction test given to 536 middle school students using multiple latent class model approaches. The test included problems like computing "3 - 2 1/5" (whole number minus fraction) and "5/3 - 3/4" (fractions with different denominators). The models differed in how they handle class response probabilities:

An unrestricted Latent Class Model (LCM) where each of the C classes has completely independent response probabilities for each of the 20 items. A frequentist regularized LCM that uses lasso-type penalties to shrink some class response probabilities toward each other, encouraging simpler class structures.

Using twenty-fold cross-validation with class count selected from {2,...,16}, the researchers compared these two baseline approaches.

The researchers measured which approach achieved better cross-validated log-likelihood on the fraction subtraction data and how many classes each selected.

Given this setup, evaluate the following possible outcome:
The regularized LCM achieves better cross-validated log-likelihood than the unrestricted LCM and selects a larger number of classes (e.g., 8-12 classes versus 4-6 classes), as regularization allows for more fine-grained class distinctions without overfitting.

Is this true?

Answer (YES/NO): NO